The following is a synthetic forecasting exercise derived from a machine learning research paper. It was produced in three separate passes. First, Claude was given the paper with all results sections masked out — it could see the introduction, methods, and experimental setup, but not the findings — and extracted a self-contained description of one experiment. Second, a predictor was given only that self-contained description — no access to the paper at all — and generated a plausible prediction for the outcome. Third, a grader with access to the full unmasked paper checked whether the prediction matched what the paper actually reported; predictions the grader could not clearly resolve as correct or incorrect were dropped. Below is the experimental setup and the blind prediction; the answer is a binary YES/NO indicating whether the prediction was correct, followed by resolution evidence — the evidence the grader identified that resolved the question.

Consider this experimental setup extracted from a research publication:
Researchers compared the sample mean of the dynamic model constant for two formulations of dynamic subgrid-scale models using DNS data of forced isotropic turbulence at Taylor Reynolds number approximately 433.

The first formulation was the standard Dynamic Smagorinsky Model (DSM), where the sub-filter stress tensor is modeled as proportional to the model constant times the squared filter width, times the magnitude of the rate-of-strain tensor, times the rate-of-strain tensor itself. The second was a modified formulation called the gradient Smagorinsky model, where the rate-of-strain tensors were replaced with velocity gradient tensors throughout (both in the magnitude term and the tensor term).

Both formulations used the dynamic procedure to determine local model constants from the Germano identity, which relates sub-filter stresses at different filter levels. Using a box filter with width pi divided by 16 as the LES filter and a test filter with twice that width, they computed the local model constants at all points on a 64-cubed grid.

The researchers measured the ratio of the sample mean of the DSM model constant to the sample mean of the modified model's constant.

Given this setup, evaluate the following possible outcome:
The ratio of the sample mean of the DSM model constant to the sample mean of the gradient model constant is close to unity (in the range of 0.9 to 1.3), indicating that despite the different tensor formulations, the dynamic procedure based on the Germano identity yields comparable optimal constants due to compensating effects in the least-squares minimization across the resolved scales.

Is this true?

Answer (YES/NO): NO